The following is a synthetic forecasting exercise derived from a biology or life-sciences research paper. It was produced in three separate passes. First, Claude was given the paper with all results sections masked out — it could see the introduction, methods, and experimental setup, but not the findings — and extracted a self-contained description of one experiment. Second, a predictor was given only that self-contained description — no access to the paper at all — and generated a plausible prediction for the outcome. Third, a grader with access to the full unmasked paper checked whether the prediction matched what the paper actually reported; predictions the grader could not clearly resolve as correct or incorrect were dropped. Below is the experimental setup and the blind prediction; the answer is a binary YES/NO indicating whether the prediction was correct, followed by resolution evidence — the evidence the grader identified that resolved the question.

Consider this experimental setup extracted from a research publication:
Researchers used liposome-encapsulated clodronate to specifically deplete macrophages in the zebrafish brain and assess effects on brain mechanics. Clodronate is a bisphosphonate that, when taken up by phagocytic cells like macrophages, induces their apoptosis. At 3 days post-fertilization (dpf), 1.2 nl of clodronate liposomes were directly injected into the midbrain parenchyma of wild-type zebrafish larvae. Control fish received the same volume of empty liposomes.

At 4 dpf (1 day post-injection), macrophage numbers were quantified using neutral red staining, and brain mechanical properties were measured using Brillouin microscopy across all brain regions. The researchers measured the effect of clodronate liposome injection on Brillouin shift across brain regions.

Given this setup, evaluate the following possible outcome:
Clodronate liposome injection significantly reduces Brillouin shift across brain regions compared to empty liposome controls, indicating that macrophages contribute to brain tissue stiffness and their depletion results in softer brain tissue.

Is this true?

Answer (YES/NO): YES